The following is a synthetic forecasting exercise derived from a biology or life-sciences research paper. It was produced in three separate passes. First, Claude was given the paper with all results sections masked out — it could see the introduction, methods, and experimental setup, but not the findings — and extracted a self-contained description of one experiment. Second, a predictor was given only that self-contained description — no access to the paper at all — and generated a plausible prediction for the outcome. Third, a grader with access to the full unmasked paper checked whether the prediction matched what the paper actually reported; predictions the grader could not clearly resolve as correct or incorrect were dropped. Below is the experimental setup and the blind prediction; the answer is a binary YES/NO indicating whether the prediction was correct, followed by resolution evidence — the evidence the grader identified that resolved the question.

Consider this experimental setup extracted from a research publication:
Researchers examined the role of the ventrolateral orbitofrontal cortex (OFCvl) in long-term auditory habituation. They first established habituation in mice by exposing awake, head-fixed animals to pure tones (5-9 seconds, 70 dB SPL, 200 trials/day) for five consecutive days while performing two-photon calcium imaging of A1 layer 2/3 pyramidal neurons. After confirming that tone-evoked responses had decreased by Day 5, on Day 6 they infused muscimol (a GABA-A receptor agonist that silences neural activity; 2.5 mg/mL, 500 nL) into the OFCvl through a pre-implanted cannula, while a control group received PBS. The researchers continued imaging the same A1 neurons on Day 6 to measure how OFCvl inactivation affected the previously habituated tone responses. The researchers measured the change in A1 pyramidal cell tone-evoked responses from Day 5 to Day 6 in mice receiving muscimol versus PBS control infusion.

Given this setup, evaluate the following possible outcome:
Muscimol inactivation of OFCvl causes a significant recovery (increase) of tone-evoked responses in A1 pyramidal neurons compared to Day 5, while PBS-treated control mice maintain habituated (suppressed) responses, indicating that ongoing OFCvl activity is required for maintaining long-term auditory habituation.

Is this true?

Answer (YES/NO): YES